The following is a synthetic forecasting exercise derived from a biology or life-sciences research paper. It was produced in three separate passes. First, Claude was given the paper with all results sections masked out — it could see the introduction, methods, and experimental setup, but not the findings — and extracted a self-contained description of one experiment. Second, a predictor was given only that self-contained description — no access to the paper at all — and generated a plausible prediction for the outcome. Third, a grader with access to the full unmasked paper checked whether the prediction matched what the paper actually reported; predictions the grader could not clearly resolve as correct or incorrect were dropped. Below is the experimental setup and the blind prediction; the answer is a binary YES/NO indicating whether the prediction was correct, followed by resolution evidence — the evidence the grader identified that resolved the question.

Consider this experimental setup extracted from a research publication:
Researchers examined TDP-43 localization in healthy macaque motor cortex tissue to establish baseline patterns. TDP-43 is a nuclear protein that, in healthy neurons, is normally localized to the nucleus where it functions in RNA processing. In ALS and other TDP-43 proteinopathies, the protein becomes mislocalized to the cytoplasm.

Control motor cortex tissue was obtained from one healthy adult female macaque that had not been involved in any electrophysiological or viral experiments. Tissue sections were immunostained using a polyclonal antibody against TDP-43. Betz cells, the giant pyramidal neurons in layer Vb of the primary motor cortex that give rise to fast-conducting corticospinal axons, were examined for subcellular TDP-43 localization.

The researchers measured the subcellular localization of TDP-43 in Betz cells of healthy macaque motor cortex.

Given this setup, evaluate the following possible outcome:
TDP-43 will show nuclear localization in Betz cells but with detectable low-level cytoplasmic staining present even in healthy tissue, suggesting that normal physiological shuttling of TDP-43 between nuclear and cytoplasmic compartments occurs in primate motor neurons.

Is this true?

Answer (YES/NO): YES